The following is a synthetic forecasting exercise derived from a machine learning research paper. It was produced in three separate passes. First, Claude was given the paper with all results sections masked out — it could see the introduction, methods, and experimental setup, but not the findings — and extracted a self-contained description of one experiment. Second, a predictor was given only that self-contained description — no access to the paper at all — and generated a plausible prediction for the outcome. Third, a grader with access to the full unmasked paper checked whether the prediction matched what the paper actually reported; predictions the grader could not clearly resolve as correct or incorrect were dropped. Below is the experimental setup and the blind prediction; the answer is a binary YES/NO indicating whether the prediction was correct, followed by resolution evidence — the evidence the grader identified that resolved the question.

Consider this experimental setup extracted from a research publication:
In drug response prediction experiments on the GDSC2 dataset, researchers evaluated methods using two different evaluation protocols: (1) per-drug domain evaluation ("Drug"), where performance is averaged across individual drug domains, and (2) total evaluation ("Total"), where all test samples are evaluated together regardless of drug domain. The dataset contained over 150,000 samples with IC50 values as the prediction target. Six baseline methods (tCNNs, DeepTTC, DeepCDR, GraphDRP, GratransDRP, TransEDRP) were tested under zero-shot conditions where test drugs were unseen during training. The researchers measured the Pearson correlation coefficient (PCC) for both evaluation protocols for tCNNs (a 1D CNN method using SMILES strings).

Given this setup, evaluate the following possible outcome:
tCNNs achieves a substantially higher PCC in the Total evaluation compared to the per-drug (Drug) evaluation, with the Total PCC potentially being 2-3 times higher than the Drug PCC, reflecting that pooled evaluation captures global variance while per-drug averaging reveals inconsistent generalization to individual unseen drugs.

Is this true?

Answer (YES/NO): NO